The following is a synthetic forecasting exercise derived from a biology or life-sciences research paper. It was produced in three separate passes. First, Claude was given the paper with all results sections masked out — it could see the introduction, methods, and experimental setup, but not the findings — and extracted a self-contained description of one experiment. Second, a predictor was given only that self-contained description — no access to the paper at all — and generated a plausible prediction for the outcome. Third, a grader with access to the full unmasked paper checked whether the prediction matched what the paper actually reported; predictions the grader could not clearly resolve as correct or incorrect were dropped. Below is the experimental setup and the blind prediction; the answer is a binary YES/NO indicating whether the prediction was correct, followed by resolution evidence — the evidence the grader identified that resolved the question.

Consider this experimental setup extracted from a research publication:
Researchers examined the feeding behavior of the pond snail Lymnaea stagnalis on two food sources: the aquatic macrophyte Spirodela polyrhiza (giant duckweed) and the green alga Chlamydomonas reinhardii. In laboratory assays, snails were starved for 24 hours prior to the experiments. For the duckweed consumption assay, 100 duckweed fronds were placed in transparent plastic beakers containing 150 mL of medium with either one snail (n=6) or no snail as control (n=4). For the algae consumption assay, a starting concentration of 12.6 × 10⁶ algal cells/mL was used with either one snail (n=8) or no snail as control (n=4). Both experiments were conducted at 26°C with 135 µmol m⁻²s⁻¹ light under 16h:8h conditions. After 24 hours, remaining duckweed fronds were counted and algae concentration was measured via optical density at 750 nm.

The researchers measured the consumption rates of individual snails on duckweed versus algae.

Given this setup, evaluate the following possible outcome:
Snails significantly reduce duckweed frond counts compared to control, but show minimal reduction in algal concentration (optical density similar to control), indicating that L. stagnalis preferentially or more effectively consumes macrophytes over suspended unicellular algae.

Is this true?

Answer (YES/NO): NO